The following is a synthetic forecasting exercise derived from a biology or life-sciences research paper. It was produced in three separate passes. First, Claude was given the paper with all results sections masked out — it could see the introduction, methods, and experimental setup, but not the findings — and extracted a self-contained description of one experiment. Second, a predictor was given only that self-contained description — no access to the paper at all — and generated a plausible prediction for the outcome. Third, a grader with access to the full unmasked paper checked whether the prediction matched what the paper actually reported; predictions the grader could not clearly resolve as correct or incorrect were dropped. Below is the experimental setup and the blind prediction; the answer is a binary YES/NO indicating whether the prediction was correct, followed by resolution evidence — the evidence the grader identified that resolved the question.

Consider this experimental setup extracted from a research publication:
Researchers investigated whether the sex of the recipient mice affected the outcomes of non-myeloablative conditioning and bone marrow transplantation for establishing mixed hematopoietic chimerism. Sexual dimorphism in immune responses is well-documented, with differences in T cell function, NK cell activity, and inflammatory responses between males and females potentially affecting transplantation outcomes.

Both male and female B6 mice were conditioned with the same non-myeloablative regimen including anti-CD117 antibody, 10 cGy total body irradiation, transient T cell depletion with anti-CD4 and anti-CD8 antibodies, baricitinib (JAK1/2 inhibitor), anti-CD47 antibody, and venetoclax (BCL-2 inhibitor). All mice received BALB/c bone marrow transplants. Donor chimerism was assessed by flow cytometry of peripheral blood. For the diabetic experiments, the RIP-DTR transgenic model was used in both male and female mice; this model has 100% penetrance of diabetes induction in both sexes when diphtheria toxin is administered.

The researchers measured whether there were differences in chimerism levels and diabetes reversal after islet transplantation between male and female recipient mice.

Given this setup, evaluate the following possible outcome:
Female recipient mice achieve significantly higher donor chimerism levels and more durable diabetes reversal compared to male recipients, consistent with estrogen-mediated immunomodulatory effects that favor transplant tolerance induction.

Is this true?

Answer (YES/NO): NO